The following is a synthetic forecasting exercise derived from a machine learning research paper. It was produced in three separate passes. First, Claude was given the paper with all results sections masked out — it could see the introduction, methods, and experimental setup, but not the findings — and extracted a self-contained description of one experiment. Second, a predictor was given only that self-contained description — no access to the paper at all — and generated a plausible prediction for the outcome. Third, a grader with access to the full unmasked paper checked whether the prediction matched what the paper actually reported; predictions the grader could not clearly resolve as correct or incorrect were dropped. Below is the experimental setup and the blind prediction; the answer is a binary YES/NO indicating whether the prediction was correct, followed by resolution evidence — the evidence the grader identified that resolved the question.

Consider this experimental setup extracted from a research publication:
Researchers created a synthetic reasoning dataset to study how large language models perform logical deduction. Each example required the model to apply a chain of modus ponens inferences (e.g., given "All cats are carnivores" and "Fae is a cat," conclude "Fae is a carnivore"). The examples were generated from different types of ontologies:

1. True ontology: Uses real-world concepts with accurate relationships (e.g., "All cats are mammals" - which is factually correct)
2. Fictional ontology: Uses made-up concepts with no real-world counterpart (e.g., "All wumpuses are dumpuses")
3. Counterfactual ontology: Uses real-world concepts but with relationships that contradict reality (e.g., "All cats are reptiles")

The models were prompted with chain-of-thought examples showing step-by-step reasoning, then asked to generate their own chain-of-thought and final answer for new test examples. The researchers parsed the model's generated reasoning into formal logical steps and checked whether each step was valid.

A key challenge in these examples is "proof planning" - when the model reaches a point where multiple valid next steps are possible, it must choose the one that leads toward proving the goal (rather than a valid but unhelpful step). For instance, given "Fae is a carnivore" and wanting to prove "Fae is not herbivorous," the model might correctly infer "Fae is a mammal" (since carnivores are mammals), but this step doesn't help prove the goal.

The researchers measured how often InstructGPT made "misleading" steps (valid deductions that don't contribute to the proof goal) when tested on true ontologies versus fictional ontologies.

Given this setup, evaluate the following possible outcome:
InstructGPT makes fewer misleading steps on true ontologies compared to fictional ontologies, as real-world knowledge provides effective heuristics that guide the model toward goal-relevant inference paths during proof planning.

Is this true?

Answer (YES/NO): YES